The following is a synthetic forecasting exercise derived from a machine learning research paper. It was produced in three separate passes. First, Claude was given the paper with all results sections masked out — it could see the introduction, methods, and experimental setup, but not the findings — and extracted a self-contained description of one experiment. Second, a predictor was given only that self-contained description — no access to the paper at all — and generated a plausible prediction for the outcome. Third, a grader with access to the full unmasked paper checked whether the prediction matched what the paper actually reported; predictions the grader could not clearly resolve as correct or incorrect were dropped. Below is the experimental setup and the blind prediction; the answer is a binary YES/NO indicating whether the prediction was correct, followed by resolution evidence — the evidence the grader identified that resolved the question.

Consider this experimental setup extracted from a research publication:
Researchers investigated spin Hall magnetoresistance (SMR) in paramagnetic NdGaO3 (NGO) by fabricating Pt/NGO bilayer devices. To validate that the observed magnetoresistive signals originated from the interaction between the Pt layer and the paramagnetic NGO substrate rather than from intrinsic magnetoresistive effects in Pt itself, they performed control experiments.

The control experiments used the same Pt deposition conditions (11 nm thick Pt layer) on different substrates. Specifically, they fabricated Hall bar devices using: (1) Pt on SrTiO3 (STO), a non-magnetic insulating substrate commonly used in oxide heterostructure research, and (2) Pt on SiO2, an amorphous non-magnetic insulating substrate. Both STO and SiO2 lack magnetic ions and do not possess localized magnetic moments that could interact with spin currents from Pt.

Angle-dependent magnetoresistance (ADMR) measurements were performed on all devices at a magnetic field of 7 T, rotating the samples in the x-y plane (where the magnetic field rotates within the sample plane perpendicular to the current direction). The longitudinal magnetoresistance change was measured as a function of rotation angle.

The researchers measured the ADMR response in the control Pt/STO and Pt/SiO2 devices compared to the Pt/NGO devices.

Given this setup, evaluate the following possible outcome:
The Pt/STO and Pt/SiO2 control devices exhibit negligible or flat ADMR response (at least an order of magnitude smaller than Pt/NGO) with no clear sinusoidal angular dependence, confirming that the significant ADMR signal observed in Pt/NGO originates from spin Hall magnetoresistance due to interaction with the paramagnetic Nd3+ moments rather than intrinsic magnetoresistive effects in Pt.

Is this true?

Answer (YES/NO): YES